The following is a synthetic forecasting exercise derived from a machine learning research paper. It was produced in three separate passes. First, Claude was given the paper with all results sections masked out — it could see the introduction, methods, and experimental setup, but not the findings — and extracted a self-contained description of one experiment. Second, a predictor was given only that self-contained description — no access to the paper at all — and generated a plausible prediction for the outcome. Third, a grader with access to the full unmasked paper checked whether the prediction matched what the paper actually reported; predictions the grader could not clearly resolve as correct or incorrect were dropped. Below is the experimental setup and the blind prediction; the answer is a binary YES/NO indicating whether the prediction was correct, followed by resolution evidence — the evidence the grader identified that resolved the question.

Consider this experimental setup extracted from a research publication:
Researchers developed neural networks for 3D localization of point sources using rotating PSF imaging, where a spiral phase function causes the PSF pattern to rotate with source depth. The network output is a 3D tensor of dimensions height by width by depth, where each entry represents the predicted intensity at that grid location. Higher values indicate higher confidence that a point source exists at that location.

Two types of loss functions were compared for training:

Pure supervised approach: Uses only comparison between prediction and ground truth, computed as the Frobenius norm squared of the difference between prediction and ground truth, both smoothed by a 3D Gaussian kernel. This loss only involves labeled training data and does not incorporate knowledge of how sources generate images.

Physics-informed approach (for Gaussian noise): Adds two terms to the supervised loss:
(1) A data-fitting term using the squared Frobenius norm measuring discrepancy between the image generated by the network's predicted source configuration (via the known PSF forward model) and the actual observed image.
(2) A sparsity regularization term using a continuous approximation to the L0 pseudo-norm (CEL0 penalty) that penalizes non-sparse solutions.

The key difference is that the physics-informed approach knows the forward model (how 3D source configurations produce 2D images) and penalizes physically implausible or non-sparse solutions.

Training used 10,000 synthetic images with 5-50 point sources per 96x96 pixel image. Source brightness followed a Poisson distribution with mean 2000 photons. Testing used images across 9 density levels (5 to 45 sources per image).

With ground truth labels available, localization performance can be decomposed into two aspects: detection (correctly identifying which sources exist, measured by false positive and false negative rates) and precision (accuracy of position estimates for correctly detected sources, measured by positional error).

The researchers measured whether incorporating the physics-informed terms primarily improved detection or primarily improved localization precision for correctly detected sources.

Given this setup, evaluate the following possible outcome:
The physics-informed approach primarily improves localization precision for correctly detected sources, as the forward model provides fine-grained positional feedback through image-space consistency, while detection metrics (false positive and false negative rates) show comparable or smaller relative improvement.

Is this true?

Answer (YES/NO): NO